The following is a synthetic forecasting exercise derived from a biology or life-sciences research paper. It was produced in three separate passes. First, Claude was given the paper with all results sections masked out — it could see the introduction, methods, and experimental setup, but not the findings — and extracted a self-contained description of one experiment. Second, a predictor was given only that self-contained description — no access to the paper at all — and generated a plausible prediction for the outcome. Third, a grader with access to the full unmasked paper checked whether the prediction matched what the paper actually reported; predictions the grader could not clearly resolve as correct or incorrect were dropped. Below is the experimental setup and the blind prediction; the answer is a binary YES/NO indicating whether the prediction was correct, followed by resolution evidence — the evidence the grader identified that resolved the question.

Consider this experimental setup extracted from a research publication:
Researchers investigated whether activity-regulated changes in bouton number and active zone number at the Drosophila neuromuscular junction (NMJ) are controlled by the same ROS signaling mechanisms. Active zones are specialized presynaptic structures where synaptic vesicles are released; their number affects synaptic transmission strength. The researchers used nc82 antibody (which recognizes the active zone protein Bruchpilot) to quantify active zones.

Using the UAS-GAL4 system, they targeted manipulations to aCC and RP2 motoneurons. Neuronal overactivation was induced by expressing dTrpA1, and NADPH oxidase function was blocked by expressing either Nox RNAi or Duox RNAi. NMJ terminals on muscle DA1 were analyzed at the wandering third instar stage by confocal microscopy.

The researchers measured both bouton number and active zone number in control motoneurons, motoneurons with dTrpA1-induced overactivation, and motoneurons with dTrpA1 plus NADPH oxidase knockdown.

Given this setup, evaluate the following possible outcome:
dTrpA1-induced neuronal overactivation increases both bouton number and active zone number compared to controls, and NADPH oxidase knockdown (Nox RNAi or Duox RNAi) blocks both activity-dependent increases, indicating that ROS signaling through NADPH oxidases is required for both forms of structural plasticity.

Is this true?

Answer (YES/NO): NO